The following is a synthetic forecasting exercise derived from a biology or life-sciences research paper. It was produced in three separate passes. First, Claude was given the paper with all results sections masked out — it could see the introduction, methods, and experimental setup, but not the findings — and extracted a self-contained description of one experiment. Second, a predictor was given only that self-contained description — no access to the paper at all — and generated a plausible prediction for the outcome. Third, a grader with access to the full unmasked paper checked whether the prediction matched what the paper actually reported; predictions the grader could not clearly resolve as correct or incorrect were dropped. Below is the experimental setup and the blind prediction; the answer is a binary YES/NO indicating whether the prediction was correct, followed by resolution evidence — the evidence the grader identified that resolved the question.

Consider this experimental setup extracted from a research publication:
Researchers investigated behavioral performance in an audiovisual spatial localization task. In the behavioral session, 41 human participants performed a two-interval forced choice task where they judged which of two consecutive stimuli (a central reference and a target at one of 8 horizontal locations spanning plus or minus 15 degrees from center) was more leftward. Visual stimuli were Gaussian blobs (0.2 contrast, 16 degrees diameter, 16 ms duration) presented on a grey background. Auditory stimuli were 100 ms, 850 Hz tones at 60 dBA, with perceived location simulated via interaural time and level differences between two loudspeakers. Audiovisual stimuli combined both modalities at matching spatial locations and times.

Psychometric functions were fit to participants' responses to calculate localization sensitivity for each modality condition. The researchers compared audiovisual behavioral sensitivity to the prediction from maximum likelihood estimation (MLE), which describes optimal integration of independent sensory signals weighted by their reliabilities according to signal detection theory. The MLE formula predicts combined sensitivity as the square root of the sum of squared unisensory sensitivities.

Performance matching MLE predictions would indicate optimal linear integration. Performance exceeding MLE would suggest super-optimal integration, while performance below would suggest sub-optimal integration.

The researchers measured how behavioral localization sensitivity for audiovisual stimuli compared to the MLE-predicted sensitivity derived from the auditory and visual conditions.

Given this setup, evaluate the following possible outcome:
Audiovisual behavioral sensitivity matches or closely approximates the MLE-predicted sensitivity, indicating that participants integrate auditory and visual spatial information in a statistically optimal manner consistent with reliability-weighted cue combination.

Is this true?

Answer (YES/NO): YES